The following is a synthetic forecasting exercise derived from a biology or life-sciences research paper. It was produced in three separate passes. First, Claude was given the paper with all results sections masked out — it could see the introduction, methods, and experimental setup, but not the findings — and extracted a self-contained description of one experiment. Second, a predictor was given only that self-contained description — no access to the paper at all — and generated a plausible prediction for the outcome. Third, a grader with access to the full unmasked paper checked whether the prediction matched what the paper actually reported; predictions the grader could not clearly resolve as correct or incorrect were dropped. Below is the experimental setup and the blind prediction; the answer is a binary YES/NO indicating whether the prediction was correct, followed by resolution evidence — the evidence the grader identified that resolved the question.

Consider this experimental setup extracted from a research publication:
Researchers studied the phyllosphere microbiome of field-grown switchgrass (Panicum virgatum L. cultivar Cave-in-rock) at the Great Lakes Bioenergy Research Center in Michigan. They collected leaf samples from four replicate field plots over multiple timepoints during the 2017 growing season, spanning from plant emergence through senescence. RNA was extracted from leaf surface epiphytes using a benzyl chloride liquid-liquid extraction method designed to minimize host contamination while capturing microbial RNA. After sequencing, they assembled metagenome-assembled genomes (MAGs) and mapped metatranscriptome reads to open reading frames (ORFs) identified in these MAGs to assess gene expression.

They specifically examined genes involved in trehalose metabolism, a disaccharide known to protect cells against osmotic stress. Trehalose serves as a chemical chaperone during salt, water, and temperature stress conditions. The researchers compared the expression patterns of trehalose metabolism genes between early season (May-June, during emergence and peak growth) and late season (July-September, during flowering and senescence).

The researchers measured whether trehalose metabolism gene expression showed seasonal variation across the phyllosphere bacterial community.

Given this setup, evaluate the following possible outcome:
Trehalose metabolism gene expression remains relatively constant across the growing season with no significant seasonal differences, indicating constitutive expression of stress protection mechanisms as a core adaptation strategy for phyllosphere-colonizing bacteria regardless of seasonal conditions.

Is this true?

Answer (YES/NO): YES